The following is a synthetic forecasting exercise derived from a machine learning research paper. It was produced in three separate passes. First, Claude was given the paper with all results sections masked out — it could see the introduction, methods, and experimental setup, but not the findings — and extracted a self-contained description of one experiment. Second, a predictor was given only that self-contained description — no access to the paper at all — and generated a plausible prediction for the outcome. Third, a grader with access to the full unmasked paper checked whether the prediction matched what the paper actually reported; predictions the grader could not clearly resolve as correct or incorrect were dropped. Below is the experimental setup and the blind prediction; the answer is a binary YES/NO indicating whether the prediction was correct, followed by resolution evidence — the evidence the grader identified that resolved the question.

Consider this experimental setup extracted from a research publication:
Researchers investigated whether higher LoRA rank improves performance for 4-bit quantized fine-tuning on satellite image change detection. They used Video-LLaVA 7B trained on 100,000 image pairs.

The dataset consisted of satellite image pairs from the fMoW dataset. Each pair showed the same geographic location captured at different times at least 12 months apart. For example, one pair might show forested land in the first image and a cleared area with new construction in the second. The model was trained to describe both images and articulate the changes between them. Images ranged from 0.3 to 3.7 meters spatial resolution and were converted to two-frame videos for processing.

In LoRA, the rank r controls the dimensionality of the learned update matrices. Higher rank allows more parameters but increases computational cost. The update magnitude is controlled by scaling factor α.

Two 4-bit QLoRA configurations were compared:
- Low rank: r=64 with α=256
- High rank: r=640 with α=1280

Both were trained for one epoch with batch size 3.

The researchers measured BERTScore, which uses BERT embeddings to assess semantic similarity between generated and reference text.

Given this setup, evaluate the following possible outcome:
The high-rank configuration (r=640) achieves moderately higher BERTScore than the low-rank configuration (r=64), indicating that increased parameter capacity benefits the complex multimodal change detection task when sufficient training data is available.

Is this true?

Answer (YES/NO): NO